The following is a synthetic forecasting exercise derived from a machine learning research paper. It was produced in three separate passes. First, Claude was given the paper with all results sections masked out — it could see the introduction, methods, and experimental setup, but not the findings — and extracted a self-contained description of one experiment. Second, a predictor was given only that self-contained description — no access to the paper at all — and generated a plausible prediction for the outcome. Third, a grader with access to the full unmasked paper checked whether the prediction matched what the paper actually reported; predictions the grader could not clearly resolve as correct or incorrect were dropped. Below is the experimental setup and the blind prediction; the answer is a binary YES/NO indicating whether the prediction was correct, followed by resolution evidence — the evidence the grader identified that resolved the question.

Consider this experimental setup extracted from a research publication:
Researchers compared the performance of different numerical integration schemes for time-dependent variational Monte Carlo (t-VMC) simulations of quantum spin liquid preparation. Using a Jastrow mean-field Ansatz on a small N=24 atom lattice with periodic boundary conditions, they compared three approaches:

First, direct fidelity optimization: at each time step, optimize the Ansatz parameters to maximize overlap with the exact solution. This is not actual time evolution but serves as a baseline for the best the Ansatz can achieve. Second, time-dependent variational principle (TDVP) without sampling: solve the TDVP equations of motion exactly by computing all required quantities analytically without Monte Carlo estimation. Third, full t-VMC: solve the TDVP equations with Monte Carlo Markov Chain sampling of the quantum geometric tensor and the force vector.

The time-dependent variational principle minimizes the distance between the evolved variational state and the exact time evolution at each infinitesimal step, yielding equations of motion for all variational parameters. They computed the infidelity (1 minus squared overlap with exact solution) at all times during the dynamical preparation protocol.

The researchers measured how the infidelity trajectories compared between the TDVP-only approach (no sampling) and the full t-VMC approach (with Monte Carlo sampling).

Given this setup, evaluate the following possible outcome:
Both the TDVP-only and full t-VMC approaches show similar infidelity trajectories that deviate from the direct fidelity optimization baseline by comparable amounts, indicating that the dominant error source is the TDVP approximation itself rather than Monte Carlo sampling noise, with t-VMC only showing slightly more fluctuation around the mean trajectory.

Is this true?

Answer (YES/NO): NO